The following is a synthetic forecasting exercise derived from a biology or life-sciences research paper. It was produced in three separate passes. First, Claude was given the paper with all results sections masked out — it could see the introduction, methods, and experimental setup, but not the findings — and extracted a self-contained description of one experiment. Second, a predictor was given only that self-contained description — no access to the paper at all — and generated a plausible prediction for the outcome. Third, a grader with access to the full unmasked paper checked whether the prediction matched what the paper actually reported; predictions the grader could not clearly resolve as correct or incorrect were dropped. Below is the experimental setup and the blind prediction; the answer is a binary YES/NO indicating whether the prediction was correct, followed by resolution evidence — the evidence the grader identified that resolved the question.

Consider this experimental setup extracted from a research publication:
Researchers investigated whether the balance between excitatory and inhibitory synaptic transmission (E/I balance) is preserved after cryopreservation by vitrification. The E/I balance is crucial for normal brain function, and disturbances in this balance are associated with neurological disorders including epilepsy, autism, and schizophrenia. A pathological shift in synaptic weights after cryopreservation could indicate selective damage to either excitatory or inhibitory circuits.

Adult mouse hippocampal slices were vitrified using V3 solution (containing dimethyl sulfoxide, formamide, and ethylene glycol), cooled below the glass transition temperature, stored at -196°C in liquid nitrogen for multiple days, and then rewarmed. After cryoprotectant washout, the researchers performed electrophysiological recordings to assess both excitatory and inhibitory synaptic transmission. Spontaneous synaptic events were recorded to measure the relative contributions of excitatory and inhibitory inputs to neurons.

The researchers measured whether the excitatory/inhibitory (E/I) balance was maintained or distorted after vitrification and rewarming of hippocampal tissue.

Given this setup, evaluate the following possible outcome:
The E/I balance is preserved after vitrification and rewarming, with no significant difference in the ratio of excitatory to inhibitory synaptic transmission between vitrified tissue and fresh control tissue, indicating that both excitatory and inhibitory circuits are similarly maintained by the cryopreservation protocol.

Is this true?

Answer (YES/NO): YES